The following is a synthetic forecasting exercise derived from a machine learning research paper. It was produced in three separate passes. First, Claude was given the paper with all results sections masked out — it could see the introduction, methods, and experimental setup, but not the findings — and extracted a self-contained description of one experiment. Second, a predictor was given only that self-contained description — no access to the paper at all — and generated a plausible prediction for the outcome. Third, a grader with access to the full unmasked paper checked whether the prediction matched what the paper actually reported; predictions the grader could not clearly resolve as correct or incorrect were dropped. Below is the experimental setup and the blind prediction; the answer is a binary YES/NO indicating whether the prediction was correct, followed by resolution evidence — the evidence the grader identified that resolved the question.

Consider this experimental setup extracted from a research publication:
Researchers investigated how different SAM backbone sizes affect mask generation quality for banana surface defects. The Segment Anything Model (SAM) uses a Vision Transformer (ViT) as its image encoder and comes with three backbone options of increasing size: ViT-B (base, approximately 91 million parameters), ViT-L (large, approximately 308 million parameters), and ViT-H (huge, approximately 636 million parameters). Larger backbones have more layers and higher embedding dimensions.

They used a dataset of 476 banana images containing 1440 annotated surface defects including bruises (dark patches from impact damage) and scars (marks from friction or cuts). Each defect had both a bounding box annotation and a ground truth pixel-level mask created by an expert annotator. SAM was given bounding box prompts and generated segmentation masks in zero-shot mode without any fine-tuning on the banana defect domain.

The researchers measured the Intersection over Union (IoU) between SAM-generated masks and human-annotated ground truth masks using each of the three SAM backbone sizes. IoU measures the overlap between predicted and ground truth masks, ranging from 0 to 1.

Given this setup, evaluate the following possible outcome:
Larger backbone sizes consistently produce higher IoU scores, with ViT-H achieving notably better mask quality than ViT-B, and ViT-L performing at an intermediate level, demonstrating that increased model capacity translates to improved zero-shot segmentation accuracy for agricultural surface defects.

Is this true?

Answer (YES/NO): YES